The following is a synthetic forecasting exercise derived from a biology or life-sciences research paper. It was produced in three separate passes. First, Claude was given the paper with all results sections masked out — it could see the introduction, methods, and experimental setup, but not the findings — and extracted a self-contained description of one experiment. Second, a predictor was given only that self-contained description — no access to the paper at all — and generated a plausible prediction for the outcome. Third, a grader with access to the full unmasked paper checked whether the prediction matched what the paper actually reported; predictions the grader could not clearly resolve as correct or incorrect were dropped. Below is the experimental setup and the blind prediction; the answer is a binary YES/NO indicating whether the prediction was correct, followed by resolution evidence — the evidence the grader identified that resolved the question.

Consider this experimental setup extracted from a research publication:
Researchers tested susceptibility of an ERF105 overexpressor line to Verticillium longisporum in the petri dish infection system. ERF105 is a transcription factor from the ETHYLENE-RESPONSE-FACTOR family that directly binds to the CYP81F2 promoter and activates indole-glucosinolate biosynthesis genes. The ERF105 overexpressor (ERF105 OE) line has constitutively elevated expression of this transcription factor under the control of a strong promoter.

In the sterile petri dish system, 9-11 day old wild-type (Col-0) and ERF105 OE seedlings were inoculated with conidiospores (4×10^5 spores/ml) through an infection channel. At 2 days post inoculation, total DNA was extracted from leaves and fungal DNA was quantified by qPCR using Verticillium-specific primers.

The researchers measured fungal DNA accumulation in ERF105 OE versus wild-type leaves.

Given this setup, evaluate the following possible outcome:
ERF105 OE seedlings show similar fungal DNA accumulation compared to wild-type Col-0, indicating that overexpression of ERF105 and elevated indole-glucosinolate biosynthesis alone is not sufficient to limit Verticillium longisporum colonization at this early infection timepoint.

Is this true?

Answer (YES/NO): NO